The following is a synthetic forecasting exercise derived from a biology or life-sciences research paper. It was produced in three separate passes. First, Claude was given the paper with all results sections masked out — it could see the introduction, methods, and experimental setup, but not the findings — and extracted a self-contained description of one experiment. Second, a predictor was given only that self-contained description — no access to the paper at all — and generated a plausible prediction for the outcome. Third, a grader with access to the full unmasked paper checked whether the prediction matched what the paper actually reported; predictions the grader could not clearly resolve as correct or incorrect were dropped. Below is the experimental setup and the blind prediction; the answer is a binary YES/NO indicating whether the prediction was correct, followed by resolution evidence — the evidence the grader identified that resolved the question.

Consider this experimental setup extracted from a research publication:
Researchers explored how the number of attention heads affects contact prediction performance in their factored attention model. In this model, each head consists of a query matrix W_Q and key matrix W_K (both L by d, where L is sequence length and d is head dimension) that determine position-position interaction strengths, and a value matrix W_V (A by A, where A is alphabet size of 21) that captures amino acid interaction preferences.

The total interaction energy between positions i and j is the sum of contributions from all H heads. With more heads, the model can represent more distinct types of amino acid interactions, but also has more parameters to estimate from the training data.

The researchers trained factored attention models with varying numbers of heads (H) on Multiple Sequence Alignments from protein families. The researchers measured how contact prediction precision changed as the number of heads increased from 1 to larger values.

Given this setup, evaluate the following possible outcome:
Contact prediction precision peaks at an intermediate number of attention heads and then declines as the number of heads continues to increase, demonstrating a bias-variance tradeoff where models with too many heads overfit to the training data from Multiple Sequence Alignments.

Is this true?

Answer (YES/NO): NO